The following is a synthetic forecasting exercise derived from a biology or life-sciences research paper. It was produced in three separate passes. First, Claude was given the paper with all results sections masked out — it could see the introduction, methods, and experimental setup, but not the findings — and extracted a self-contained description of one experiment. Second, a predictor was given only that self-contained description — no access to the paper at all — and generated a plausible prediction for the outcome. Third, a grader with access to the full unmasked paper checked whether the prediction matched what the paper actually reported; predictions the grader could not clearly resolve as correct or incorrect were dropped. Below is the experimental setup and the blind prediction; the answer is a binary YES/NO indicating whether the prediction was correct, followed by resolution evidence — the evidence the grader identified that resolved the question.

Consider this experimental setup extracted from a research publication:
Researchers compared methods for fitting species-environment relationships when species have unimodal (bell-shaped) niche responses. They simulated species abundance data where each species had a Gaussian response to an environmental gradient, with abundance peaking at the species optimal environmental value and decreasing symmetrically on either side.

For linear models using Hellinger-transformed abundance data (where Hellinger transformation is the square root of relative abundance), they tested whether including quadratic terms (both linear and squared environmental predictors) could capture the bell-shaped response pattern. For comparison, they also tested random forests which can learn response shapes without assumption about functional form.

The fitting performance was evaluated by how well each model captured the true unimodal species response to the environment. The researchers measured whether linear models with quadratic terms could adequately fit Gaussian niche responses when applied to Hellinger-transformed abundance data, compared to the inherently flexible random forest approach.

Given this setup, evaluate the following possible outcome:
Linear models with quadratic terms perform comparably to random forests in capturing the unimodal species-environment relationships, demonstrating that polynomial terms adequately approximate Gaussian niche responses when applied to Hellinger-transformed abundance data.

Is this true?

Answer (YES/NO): NO